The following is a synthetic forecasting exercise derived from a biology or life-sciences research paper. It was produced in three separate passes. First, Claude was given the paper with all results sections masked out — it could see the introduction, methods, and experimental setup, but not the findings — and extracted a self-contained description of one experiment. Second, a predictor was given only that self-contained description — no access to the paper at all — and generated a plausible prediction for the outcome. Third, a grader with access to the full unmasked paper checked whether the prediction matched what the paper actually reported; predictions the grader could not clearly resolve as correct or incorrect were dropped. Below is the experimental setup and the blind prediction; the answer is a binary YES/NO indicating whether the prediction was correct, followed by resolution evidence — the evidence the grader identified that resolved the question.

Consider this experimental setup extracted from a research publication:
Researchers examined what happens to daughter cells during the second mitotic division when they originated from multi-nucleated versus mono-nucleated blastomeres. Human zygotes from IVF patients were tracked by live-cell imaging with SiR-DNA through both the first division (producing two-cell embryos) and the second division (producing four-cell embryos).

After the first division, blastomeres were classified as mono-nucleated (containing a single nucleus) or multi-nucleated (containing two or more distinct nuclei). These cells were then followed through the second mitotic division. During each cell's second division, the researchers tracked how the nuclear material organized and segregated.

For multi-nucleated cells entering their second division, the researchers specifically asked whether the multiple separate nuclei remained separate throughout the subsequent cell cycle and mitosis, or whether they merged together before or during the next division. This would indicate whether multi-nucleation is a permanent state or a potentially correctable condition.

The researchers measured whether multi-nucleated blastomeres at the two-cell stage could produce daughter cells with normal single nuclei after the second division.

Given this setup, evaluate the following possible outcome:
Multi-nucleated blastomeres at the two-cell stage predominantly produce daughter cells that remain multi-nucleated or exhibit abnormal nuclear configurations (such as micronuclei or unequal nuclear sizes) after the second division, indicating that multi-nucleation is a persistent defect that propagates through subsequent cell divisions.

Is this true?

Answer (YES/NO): NO